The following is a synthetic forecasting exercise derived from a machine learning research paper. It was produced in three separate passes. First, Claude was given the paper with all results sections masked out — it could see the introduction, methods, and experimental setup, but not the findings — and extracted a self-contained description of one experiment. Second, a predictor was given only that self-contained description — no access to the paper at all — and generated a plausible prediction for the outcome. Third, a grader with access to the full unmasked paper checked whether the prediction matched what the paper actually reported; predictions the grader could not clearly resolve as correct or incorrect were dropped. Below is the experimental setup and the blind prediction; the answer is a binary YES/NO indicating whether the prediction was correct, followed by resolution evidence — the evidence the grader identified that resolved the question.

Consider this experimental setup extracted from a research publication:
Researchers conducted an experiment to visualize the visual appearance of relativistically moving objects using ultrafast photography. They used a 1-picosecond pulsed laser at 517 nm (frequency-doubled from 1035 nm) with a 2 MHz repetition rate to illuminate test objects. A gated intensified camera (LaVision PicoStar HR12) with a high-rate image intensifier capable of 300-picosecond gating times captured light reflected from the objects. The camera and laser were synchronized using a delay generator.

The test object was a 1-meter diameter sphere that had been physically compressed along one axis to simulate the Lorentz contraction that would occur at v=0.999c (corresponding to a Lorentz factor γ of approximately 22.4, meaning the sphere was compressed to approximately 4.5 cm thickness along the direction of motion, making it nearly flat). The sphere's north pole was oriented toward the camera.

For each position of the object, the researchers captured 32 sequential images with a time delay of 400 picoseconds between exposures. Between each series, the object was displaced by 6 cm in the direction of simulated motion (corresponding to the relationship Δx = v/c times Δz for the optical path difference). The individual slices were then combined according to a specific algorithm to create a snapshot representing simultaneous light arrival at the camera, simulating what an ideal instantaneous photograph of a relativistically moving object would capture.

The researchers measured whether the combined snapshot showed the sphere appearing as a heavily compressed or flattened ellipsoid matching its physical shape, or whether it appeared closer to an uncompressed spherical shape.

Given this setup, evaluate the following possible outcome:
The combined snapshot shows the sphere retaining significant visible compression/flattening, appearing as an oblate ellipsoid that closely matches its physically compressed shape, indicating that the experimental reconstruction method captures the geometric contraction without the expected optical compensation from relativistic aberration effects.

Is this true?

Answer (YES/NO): NO